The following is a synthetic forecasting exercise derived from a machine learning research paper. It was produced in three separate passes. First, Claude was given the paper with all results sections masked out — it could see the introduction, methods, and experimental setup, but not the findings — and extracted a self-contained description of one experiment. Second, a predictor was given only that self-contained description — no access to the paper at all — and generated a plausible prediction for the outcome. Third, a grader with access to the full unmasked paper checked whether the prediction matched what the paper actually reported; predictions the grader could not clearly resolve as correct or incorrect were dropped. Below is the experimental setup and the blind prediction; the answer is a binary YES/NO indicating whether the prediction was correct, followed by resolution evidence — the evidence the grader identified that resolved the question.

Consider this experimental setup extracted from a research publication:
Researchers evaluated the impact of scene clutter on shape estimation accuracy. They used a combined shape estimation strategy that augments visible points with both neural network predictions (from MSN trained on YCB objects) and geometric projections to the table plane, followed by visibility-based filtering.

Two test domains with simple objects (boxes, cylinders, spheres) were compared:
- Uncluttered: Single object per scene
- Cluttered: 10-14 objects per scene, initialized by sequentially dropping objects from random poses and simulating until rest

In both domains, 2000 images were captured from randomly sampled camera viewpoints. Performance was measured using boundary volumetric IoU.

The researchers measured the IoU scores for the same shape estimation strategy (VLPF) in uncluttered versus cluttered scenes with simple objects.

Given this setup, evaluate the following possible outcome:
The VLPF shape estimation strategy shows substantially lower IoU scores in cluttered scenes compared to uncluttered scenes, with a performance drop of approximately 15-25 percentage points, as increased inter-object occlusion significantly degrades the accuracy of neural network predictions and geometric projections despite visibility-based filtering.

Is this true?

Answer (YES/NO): NO